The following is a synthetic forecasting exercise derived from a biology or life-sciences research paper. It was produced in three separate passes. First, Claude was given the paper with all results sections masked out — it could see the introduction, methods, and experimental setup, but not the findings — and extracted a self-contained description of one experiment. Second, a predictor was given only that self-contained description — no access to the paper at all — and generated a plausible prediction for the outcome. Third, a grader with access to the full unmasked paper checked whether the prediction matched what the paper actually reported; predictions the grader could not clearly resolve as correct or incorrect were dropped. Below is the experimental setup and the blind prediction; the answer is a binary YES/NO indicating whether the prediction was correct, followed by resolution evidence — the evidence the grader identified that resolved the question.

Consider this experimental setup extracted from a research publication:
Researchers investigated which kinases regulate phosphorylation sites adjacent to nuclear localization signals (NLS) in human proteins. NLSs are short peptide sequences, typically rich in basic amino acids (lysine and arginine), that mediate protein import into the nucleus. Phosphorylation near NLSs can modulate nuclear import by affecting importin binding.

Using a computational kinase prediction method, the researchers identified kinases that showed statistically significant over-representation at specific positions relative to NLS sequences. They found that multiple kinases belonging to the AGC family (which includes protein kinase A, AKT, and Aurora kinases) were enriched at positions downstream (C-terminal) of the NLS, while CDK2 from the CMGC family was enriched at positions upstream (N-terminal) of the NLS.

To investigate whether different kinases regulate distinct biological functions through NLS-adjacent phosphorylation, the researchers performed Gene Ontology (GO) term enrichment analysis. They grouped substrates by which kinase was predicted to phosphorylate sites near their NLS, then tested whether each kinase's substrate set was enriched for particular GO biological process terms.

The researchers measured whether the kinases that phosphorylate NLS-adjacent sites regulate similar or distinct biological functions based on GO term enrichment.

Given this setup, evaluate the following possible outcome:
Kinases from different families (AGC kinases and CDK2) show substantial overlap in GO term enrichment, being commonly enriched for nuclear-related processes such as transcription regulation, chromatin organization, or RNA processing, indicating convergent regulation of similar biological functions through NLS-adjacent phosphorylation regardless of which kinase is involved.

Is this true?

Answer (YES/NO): NO